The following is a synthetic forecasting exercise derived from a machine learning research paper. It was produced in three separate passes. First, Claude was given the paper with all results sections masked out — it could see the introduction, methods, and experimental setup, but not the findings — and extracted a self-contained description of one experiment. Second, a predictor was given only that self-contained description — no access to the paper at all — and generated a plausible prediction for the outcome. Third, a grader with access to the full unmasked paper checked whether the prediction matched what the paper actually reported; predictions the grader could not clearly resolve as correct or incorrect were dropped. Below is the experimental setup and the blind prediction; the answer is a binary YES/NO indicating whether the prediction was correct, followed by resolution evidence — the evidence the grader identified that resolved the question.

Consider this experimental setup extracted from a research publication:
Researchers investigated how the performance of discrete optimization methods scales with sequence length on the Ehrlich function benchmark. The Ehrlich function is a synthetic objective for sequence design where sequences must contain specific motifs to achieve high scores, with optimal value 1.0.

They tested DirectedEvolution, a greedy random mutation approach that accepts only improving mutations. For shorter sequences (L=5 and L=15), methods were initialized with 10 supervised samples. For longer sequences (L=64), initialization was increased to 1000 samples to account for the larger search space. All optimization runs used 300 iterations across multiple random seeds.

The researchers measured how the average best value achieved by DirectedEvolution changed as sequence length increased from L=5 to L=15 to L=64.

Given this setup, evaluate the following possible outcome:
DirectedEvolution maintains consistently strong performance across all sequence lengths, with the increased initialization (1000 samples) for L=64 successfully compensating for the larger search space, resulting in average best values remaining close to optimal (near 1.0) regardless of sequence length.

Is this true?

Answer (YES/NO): NO